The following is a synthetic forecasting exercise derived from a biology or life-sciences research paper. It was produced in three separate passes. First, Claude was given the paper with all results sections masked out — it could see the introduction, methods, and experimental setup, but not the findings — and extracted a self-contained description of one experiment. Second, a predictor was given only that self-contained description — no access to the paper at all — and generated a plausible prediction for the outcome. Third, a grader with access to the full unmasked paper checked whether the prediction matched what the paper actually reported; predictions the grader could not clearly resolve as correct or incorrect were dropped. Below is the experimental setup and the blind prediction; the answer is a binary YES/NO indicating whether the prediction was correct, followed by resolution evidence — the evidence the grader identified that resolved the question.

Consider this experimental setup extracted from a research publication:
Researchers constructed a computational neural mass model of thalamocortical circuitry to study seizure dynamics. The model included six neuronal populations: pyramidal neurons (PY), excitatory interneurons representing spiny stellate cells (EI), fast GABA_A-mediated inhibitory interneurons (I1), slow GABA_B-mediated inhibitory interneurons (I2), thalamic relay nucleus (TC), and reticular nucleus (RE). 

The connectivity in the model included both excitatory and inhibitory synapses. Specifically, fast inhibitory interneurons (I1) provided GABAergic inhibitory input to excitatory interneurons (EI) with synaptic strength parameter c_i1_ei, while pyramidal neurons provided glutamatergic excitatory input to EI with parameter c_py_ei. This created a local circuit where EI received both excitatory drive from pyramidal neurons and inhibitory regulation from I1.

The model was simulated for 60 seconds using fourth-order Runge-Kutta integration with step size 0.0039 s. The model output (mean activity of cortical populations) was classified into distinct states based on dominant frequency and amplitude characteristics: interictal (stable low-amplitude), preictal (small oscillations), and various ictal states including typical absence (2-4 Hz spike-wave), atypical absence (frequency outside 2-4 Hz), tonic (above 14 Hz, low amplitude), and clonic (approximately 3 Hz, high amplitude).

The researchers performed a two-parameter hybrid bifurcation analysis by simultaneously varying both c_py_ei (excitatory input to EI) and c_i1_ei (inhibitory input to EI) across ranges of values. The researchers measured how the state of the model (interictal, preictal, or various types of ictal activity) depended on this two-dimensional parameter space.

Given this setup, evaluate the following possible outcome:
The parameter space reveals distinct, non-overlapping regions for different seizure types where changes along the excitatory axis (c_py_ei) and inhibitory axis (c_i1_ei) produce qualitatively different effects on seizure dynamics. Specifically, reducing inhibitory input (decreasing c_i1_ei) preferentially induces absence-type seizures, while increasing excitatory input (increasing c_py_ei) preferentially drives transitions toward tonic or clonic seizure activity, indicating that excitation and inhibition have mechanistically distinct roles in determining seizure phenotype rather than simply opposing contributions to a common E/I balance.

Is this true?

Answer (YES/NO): NO